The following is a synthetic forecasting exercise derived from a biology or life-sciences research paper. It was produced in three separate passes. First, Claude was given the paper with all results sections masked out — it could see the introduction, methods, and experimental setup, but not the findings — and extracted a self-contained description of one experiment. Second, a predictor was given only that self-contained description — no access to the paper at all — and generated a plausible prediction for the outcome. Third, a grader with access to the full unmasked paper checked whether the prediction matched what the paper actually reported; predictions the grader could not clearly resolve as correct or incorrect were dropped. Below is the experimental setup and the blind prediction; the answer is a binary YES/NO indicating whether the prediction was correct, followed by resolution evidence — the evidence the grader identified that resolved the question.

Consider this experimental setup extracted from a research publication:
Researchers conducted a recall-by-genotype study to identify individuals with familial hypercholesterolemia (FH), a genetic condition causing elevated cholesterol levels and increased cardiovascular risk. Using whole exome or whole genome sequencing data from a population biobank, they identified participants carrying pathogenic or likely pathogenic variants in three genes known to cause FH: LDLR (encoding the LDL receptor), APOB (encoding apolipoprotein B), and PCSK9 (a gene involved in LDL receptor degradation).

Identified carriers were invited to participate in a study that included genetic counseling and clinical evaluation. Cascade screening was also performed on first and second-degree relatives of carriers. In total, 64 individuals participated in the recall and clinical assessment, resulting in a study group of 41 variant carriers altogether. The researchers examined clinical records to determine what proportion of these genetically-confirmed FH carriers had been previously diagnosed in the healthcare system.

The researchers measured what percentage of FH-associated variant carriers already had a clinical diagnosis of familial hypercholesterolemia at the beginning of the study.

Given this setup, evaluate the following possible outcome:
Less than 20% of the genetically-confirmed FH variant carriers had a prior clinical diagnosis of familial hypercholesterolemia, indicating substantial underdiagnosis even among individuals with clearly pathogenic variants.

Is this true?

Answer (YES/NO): YES